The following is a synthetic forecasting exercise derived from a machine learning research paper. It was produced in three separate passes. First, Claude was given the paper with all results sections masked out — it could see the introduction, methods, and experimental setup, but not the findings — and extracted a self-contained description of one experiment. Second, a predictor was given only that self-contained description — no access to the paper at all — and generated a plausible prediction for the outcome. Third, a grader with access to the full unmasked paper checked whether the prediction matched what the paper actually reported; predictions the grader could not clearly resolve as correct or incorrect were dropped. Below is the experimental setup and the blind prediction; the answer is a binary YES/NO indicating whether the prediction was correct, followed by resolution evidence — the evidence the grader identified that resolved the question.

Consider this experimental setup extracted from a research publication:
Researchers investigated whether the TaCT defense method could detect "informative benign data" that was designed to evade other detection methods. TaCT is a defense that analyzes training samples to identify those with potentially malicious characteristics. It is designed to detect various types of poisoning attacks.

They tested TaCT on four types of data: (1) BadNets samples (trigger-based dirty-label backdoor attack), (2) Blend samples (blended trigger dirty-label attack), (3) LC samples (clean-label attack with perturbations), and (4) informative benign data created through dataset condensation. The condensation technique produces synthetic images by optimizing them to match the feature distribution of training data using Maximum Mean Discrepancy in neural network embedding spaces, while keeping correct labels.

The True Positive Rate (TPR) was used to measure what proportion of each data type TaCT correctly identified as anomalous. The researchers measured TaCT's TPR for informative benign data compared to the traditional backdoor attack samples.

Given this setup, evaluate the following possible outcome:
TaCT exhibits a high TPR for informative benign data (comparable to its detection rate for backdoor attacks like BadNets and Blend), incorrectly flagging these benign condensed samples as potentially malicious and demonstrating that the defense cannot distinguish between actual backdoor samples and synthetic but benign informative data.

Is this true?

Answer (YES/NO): NO